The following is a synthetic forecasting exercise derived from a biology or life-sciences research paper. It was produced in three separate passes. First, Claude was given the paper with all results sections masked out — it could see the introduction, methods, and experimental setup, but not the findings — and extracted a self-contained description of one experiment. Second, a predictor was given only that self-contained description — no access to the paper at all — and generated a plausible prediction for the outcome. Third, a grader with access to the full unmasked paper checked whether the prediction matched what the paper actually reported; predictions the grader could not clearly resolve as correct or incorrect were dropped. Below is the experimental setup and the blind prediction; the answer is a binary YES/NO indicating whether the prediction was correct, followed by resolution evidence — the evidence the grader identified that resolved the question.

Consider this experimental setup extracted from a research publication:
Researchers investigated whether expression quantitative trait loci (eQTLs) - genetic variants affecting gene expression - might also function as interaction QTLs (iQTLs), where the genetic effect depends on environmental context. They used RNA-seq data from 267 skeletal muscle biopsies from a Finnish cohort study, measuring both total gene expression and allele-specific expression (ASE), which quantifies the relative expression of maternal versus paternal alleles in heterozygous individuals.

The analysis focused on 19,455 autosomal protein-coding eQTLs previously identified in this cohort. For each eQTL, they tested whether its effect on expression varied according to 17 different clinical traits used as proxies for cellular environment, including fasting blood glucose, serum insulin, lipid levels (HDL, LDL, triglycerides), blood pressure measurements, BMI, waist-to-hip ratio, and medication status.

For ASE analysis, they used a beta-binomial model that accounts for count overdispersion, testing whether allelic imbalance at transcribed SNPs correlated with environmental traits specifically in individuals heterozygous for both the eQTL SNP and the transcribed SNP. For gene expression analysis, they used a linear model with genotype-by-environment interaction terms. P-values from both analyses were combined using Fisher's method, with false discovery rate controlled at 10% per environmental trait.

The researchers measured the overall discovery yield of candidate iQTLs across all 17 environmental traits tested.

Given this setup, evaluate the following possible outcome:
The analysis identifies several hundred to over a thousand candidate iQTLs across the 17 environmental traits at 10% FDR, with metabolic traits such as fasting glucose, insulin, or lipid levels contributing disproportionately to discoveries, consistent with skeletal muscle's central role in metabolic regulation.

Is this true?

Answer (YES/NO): NO